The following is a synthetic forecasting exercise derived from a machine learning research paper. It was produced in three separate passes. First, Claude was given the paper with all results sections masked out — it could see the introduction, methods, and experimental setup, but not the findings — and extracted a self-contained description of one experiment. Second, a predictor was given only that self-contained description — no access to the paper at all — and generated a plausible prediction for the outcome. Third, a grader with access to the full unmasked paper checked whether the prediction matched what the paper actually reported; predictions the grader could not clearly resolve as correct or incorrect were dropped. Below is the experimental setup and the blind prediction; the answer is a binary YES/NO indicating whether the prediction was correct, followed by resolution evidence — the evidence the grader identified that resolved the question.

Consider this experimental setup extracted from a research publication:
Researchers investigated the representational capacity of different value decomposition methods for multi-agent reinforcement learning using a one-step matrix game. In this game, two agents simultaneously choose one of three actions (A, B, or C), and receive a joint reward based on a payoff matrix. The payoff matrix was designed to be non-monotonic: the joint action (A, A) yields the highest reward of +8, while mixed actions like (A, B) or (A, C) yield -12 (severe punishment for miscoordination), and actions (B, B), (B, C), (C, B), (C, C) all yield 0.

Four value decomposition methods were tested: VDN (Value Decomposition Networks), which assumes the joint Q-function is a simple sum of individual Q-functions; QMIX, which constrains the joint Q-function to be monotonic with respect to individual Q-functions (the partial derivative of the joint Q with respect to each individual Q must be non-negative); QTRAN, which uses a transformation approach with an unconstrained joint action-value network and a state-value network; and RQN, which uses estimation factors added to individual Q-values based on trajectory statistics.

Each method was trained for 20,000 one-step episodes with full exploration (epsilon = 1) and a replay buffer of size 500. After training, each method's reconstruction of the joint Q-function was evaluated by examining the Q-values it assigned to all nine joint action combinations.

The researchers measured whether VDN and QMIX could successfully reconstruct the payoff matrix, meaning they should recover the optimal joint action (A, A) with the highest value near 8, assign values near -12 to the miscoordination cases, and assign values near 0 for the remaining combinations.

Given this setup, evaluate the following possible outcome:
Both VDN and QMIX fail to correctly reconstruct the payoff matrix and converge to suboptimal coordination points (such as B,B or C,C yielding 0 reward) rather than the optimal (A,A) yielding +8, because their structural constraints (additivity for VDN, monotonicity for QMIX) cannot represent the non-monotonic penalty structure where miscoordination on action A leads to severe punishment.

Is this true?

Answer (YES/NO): YES